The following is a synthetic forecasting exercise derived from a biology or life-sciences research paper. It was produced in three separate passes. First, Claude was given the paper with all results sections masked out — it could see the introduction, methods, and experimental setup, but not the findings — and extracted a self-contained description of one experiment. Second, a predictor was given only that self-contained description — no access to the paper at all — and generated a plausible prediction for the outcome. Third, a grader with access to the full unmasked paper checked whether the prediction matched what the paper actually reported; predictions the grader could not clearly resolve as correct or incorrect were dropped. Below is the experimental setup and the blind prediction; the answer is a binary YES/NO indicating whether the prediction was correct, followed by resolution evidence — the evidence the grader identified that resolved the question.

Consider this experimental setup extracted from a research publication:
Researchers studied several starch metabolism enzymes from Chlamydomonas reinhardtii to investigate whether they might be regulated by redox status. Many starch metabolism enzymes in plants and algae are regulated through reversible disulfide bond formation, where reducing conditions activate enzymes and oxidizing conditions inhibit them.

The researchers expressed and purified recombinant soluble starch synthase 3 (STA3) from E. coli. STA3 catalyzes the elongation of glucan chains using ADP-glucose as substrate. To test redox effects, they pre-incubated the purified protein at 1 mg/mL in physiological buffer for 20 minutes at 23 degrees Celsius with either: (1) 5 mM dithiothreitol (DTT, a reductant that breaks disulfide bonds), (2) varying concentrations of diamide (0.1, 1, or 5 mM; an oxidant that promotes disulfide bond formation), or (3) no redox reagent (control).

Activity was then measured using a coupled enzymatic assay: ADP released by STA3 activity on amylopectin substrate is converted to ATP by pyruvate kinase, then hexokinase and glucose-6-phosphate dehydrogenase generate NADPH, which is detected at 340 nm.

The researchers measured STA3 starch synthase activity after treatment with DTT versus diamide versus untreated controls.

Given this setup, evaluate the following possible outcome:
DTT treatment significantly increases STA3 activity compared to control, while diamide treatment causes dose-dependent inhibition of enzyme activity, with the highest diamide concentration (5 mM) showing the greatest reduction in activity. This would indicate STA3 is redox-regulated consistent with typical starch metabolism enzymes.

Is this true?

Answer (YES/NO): NO